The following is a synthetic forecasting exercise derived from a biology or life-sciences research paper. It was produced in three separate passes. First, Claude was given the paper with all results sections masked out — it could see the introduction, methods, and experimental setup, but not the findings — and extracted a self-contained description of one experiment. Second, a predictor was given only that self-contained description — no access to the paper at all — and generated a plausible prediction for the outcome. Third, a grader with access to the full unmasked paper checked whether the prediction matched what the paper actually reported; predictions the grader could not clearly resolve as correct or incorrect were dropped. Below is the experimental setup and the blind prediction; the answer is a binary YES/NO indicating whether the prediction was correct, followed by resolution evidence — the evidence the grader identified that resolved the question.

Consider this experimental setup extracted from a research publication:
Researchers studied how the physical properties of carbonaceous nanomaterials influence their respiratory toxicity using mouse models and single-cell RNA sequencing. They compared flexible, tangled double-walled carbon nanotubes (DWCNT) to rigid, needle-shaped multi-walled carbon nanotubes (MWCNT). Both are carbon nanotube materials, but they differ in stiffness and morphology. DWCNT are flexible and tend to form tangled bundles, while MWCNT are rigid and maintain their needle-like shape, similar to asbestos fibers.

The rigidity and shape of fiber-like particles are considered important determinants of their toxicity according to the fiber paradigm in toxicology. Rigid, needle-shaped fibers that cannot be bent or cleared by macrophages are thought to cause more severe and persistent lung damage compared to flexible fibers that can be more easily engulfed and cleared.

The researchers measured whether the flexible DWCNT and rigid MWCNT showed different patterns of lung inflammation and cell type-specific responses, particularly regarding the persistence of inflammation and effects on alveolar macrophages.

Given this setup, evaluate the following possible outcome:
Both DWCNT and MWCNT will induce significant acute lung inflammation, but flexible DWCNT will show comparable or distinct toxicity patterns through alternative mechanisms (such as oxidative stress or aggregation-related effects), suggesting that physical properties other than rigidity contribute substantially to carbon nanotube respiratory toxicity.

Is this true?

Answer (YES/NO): NO